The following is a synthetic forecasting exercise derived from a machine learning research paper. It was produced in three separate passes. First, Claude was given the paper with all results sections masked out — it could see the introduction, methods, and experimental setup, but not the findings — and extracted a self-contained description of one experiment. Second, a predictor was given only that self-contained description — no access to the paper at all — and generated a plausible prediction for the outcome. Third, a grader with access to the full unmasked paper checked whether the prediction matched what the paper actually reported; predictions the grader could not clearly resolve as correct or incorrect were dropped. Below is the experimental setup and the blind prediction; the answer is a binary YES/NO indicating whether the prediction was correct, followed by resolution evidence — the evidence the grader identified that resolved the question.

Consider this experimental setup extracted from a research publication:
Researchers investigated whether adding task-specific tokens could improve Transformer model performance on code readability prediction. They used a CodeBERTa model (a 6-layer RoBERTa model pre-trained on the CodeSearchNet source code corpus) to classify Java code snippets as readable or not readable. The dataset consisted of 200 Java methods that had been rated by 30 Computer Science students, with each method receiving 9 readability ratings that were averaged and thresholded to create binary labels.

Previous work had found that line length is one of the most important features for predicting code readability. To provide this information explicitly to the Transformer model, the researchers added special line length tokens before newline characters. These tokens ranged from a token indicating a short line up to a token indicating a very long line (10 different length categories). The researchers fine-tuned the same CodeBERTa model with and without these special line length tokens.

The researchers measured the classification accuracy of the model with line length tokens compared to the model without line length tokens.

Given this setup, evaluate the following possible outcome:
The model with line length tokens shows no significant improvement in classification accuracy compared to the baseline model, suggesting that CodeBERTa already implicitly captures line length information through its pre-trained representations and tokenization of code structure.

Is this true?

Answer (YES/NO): NO